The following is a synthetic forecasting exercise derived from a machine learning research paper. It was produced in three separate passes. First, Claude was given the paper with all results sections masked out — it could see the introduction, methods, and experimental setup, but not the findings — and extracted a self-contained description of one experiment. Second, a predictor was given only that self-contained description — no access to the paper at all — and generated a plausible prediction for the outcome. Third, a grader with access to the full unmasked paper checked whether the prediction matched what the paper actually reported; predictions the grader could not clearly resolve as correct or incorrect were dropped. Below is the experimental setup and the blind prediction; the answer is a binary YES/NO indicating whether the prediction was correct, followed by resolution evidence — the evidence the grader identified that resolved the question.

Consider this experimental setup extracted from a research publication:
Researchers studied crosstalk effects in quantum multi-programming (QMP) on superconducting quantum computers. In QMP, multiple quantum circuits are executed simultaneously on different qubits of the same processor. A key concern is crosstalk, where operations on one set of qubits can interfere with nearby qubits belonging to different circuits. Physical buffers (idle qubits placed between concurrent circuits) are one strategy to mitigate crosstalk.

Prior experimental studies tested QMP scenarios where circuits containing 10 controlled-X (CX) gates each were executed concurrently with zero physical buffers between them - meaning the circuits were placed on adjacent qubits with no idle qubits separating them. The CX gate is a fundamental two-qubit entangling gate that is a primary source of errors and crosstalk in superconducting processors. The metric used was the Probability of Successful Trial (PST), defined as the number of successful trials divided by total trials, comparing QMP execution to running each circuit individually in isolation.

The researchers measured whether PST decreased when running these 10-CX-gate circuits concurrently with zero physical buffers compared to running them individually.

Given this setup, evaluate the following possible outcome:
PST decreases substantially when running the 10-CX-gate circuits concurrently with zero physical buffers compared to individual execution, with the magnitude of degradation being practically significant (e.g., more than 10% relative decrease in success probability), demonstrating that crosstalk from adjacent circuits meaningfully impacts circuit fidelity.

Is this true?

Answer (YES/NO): NO